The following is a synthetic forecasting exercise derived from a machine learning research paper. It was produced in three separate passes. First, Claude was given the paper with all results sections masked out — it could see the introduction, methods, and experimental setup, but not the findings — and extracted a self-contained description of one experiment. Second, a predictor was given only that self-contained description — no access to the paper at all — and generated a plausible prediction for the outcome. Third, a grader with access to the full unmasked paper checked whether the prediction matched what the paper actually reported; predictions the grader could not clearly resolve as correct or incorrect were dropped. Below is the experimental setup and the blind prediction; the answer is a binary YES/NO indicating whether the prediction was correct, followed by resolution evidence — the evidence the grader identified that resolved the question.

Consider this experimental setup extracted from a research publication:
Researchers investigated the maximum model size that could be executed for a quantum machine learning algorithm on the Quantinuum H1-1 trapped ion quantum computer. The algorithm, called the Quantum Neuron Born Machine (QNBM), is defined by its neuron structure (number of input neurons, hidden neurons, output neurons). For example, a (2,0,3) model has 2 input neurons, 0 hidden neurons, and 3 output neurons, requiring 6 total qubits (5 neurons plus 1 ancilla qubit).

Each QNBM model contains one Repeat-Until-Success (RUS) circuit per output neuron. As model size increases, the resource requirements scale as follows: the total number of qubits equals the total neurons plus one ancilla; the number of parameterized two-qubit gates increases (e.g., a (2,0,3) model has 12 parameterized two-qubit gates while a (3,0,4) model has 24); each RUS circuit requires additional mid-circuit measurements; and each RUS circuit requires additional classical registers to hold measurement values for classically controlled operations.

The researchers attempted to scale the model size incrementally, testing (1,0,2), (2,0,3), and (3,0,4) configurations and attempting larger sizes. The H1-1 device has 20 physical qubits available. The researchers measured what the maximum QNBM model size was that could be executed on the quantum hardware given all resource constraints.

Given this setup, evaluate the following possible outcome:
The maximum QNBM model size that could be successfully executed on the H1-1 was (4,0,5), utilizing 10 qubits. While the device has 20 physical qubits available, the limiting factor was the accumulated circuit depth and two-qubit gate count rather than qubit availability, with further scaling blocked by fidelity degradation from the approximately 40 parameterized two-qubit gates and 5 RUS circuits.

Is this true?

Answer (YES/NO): NO